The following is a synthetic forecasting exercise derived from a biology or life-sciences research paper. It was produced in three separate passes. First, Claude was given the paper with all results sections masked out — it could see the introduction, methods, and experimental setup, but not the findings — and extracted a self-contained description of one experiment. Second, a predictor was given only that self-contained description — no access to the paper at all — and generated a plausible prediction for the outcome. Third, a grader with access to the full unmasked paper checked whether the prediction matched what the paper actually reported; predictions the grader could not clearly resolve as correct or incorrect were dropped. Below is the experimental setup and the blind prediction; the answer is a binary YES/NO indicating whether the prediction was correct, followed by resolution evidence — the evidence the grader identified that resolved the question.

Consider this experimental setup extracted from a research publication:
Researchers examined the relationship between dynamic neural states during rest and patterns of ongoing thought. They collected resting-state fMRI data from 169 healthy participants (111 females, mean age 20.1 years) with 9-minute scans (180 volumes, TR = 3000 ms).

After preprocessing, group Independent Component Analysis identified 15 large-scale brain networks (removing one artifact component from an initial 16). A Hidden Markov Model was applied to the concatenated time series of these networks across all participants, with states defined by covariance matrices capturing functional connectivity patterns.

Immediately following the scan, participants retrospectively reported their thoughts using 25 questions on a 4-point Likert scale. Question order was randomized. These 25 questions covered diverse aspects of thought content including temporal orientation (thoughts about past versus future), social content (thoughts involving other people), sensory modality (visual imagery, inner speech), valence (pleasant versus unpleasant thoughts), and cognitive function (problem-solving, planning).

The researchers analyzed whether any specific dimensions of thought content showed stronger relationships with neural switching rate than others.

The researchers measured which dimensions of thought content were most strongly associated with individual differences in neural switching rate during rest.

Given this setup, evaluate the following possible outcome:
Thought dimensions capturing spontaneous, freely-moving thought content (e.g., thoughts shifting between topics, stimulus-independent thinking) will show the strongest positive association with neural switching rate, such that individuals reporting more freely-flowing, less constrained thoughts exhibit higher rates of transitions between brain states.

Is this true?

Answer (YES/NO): NO